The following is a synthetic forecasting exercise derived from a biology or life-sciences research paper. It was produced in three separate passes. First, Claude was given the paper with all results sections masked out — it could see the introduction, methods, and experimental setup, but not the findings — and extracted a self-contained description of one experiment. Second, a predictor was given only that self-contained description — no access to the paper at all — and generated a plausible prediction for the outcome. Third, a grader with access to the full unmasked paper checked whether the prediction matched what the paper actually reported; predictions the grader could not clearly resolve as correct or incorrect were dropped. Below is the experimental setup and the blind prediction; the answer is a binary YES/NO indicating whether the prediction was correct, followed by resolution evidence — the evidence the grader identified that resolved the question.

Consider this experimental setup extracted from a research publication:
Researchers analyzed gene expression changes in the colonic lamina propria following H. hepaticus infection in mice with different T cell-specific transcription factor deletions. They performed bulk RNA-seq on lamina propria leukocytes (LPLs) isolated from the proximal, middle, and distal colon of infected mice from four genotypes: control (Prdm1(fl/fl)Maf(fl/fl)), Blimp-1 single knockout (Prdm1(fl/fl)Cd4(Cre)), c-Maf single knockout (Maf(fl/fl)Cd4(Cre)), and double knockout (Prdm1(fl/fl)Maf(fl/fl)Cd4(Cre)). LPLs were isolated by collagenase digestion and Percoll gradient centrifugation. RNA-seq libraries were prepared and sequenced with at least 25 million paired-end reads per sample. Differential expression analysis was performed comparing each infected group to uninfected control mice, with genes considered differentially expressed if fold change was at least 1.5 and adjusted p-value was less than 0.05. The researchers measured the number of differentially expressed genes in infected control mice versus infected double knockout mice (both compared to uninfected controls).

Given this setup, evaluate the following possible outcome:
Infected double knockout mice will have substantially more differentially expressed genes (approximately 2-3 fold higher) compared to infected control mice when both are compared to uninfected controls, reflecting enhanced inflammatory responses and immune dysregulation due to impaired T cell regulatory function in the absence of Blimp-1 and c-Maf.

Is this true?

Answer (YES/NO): NO